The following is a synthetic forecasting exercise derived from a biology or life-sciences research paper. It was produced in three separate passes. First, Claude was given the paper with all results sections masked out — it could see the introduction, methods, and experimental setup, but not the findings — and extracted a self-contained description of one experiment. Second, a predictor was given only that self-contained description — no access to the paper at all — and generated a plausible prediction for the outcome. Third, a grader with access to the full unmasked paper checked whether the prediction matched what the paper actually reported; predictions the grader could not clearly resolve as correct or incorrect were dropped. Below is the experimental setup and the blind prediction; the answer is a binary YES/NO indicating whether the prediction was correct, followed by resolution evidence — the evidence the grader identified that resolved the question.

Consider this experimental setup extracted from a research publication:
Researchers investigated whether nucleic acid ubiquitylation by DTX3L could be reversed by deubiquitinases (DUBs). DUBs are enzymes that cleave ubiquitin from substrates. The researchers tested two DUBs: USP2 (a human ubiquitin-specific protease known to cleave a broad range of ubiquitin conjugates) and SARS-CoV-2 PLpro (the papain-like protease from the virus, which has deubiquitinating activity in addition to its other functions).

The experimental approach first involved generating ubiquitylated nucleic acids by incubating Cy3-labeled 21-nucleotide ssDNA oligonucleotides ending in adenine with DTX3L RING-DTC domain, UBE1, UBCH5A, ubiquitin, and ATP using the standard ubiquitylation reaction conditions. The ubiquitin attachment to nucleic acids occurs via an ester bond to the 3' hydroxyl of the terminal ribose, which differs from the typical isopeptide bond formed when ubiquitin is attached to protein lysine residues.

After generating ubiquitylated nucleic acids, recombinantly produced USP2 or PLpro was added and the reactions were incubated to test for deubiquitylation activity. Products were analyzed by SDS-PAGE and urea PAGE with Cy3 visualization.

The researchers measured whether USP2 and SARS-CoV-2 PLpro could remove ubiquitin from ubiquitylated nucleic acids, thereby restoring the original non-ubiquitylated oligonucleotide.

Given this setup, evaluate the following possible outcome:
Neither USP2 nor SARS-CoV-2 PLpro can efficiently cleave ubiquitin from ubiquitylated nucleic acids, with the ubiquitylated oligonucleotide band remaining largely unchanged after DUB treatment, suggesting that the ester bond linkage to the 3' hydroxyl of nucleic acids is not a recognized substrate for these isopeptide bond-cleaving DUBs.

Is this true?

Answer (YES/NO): NO